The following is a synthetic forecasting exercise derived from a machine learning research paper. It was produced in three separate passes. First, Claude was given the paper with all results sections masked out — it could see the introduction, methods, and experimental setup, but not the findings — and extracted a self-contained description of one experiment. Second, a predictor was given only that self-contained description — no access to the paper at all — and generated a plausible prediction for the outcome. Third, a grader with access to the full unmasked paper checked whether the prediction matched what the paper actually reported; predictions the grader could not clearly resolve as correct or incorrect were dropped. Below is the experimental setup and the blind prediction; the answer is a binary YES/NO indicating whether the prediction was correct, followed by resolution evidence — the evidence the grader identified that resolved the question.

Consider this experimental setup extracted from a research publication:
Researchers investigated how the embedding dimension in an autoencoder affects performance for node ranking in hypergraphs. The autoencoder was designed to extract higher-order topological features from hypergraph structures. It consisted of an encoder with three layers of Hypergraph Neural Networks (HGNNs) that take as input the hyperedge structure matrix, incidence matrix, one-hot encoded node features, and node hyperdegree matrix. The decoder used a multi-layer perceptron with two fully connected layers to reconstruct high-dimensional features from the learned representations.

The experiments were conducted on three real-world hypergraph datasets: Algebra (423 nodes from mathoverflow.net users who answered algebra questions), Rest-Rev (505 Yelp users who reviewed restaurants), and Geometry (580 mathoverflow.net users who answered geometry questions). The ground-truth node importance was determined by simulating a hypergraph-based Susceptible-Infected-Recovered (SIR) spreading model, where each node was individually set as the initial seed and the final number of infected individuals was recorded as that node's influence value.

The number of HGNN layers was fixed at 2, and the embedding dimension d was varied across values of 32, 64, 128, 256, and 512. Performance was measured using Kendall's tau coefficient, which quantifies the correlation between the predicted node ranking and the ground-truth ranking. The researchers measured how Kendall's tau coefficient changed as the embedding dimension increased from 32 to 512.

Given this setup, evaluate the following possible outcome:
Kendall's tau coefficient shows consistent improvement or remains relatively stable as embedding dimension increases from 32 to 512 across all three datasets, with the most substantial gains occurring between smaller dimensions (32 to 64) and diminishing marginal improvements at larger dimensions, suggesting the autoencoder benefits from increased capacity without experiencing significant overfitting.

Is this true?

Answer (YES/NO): NO